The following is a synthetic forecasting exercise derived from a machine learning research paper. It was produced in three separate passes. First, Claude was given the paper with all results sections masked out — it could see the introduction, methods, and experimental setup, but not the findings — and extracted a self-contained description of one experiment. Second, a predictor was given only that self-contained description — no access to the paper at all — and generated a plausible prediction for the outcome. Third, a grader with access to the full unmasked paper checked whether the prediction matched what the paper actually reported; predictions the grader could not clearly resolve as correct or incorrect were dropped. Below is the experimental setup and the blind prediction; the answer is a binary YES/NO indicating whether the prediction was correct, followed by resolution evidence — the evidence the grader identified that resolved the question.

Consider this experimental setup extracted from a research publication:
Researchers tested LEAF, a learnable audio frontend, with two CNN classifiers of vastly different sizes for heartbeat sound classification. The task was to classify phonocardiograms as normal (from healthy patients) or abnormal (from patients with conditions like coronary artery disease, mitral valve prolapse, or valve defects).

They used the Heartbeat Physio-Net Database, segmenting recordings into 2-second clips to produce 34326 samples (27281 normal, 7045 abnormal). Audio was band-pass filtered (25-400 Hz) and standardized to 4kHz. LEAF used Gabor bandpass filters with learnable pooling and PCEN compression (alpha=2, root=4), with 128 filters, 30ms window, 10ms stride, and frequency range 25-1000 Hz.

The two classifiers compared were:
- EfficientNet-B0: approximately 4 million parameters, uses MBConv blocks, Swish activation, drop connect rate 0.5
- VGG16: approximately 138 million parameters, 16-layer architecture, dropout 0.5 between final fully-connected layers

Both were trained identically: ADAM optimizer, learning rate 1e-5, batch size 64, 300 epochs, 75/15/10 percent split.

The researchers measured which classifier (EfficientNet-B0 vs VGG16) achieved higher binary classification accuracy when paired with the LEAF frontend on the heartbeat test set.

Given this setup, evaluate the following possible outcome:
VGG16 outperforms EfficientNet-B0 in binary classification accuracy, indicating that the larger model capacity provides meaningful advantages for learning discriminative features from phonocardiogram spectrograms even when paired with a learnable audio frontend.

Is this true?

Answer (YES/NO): YES